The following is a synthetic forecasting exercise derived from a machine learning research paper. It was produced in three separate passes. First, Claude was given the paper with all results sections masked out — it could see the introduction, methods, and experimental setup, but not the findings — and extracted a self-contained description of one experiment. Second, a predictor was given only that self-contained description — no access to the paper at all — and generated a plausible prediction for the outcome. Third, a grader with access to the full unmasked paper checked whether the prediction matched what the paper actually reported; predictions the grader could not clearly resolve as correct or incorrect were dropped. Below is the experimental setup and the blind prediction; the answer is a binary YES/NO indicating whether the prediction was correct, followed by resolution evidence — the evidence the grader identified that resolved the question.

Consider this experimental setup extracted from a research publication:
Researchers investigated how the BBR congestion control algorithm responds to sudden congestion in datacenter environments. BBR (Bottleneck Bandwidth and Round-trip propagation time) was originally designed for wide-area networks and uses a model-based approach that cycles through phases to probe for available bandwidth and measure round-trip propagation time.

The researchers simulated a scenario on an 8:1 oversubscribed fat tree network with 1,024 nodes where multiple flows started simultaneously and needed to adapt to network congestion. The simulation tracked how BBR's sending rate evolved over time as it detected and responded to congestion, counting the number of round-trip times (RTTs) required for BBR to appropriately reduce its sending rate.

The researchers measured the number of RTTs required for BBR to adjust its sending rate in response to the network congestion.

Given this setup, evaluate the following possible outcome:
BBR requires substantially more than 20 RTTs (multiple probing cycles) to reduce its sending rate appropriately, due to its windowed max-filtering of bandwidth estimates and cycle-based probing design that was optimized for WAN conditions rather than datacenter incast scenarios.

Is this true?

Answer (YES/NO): NO